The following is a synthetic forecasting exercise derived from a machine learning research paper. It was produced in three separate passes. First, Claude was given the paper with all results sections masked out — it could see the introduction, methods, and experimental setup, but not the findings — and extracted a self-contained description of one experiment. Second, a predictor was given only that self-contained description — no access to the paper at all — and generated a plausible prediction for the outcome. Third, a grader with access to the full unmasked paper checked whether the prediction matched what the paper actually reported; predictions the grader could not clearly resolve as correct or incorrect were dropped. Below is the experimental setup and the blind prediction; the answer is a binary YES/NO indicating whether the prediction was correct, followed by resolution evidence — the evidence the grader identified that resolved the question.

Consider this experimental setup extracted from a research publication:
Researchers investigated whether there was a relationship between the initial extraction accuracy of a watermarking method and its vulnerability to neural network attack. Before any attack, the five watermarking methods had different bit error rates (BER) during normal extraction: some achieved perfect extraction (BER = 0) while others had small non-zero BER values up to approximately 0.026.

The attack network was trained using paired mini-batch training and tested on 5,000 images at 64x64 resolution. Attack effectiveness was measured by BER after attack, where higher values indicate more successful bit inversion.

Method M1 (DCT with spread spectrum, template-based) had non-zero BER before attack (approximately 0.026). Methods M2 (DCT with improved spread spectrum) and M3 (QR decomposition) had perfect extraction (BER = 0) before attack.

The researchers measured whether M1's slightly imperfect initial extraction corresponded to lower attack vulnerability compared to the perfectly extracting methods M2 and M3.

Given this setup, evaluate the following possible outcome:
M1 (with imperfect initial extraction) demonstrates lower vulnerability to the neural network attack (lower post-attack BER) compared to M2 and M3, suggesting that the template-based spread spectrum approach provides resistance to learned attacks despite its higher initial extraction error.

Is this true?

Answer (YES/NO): YES